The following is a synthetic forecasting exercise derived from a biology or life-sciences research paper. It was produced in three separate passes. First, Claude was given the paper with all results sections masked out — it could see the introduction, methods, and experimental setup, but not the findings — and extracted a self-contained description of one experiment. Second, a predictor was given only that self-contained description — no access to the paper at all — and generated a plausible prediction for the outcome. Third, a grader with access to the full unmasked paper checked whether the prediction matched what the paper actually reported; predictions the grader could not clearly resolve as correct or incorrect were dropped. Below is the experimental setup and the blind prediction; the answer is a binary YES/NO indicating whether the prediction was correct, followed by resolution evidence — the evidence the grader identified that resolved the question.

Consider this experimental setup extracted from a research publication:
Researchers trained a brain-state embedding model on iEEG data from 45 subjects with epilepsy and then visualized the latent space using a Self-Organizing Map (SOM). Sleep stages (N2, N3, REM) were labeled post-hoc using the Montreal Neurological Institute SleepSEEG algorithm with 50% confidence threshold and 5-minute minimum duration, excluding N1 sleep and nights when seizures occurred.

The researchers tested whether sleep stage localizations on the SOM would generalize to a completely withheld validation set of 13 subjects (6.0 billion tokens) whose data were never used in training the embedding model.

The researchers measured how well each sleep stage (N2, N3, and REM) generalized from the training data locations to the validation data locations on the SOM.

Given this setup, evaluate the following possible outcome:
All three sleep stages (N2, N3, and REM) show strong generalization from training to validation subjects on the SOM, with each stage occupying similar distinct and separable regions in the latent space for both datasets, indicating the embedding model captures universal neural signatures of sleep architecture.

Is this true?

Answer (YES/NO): NO